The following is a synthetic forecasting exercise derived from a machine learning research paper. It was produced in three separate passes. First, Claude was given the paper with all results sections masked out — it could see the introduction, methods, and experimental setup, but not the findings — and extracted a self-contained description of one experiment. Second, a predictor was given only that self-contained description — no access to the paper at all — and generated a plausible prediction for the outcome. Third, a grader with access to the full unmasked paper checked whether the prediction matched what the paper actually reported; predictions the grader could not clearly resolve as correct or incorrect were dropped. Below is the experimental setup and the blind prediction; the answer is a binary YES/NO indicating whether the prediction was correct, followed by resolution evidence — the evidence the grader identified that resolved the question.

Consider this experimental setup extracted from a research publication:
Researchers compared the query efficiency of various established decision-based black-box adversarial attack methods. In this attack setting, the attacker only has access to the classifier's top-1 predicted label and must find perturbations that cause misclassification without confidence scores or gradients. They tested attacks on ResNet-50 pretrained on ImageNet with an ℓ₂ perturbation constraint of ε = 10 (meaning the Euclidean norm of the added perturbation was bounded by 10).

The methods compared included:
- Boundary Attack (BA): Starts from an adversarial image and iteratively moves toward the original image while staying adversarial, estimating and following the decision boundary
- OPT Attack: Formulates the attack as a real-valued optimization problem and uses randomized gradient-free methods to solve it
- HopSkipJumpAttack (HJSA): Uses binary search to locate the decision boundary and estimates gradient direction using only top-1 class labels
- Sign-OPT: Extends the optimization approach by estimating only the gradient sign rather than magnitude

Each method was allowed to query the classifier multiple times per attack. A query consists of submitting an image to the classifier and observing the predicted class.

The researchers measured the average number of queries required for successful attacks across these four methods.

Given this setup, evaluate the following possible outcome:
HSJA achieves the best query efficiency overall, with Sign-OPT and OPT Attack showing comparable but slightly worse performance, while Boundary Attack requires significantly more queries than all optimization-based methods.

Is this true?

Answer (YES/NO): NO